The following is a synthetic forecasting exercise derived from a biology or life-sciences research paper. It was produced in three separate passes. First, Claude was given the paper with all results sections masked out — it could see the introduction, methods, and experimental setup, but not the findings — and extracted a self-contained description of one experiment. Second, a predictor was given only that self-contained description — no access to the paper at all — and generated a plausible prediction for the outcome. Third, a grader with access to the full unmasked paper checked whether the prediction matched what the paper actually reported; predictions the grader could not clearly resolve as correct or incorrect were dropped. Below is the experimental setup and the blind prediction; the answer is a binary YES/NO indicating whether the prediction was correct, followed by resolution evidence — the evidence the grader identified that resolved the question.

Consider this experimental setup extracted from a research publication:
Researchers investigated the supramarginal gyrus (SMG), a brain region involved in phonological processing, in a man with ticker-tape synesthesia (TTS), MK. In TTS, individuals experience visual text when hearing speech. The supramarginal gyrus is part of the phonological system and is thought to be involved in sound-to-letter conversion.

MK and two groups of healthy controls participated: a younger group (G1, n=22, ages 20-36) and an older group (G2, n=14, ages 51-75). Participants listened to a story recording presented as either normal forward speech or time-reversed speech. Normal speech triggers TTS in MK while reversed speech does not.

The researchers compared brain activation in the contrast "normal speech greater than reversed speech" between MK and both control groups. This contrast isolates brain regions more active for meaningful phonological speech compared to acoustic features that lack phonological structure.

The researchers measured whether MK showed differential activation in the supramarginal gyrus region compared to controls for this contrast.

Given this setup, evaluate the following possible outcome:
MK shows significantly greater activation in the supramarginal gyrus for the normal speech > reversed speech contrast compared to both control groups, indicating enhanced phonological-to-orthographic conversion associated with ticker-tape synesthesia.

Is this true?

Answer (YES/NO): YES